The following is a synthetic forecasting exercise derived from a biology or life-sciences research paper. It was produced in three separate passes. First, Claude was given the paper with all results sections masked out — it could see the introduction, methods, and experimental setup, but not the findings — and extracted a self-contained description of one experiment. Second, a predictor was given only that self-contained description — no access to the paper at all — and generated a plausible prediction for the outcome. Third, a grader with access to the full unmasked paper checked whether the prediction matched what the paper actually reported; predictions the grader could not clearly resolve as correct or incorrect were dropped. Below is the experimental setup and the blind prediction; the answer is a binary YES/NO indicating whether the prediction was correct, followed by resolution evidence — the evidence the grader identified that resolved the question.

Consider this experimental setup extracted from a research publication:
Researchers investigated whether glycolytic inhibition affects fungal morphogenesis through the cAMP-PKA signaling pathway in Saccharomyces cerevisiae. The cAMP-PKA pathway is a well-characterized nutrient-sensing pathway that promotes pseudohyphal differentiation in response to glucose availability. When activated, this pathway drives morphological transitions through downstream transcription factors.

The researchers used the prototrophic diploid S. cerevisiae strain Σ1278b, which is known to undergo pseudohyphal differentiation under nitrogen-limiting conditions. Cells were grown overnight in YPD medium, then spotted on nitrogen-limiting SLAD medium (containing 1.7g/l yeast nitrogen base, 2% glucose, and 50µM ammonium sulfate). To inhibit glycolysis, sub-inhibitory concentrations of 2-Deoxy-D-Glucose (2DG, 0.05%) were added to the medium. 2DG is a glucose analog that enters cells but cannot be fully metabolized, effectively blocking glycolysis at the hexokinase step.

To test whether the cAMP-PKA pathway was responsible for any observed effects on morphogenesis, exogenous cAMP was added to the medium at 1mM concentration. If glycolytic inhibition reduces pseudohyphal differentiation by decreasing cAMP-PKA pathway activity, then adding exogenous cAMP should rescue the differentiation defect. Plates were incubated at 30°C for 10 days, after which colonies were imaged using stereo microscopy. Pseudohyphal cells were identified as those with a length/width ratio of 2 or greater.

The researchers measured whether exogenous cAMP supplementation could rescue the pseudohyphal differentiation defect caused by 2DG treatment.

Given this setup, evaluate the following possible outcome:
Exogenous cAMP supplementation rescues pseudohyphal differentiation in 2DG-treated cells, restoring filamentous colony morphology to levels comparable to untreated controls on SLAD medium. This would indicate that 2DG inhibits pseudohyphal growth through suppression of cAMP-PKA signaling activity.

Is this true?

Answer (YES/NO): NO